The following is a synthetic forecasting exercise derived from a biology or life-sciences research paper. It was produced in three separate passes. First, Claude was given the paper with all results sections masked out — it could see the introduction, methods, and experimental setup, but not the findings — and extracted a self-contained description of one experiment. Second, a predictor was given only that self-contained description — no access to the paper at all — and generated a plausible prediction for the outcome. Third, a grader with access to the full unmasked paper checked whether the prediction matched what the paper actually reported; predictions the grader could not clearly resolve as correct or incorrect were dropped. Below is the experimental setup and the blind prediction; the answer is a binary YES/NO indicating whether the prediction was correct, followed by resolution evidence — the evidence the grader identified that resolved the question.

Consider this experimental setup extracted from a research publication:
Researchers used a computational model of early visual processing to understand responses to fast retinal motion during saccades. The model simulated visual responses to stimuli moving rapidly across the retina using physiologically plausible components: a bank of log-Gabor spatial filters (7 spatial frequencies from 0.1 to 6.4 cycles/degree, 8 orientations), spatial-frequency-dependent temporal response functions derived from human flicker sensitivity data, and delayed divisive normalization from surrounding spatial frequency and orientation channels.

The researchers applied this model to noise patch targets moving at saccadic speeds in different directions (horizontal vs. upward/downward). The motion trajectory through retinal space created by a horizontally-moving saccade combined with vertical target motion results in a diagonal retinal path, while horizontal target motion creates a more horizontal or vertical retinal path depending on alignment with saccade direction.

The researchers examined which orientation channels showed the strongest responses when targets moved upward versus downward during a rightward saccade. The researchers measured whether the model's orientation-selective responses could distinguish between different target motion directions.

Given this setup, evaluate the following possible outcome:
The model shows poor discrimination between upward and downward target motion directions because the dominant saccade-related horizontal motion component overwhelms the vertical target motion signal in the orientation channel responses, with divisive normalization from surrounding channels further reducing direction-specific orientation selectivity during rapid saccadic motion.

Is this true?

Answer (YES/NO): NO